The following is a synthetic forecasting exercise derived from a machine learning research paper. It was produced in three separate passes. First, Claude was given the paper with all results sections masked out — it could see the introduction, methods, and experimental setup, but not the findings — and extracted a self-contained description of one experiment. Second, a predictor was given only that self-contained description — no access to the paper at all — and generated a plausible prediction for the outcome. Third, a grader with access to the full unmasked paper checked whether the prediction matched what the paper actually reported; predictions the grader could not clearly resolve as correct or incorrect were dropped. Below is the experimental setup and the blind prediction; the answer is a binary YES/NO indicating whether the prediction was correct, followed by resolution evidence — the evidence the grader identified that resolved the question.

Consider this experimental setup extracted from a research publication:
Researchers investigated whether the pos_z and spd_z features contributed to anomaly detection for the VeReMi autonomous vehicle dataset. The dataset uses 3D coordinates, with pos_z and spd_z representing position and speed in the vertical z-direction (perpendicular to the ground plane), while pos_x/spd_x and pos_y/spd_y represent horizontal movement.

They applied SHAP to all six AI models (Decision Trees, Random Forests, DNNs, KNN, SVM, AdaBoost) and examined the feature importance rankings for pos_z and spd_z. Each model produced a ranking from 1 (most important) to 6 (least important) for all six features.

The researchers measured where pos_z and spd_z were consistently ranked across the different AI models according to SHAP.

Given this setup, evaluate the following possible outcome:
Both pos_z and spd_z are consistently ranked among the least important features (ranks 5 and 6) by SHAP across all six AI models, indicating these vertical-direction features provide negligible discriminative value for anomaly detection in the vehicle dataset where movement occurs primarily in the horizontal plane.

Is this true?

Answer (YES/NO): YES